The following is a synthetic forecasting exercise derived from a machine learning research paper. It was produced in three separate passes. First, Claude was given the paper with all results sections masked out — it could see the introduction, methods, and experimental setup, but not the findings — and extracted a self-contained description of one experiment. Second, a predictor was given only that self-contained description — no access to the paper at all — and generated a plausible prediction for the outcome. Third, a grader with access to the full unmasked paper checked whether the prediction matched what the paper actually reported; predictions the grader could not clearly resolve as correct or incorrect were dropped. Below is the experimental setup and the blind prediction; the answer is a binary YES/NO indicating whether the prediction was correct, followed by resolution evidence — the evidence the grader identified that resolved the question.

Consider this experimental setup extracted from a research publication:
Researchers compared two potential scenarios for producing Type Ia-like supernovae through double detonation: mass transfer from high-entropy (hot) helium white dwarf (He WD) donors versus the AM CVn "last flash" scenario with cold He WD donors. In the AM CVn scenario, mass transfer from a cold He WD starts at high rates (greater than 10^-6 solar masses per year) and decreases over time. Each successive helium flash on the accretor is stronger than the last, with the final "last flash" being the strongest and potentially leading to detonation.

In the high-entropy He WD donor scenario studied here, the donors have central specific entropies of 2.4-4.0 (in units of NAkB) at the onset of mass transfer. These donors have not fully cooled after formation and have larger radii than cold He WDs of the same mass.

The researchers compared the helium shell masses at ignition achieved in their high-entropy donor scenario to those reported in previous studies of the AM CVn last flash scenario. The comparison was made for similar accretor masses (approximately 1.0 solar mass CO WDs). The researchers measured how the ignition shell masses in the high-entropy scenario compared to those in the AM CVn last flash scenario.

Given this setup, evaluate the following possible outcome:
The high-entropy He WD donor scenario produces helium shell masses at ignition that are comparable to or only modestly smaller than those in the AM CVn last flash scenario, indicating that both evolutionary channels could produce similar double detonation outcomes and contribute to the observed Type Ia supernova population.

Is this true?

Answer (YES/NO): NO